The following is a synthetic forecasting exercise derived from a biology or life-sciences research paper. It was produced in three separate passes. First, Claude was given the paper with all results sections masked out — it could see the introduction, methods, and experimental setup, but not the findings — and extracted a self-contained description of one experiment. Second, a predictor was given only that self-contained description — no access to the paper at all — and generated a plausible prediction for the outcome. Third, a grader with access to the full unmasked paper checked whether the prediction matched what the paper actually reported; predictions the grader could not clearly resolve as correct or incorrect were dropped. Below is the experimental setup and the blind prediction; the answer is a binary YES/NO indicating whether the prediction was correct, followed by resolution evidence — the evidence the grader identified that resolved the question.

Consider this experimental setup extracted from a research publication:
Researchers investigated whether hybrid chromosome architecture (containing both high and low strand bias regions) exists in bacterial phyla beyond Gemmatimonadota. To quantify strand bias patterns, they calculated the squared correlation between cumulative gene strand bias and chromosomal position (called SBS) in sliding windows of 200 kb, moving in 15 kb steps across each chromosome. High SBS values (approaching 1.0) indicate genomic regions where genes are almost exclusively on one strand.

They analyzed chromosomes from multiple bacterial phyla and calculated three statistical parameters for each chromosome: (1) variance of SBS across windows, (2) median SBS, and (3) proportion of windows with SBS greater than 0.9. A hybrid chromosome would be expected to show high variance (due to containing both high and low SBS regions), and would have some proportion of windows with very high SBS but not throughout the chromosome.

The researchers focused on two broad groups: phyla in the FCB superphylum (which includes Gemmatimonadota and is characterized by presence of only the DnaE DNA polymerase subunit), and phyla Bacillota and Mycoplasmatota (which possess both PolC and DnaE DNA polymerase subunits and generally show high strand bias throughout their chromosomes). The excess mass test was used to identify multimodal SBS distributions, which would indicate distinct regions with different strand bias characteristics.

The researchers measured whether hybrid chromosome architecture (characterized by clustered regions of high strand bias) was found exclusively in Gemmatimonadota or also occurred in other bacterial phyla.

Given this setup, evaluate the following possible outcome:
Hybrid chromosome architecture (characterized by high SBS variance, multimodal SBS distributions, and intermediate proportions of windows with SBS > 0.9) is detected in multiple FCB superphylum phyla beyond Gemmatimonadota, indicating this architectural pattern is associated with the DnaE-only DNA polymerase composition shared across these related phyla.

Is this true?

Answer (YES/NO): NO